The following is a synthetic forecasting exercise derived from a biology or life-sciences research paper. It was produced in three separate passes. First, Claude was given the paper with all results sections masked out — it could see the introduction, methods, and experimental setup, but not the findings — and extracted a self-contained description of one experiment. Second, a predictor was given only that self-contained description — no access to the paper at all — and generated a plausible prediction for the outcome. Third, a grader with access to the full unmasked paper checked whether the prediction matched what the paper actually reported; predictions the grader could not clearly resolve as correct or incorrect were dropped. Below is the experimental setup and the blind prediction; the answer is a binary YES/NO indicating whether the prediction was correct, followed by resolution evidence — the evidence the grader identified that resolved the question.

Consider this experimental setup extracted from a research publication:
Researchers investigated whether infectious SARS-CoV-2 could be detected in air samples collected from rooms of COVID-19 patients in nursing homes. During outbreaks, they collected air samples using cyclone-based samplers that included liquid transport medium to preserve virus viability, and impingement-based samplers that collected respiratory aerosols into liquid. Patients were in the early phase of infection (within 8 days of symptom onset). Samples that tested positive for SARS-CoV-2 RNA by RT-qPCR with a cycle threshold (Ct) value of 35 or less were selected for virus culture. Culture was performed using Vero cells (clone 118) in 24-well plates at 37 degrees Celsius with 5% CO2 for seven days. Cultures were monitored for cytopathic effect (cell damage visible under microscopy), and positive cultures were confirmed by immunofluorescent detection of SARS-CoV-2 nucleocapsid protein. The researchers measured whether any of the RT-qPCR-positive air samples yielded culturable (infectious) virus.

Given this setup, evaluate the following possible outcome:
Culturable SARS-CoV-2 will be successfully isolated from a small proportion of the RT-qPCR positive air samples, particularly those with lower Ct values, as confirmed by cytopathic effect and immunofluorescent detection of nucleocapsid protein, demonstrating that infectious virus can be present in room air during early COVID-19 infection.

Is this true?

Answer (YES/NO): YES